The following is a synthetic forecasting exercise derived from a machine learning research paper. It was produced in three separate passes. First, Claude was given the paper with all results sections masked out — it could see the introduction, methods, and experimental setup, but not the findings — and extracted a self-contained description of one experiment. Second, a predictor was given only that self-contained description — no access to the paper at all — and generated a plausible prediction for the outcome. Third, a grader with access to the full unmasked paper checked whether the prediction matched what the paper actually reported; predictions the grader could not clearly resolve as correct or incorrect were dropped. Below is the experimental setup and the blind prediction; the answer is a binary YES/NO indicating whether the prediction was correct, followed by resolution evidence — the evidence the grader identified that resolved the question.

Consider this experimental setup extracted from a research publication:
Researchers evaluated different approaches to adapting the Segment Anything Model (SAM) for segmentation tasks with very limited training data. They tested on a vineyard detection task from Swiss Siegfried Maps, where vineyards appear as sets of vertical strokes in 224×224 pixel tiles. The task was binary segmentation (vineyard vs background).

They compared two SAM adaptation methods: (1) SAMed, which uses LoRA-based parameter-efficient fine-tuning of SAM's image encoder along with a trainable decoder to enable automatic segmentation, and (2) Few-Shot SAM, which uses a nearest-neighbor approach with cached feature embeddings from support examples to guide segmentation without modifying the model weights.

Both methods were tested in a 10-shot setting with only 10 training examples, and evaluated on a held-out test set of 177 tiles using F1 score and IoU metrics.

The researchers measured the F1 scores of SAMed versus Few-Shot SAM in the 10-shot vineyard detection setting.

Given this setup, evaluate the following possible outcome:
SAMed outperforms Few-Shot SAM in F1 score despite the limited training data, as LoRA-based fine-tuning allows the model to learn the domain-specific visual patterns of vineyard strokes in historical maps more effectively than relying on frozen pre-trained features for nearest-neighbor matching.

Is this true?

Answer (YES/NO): YES